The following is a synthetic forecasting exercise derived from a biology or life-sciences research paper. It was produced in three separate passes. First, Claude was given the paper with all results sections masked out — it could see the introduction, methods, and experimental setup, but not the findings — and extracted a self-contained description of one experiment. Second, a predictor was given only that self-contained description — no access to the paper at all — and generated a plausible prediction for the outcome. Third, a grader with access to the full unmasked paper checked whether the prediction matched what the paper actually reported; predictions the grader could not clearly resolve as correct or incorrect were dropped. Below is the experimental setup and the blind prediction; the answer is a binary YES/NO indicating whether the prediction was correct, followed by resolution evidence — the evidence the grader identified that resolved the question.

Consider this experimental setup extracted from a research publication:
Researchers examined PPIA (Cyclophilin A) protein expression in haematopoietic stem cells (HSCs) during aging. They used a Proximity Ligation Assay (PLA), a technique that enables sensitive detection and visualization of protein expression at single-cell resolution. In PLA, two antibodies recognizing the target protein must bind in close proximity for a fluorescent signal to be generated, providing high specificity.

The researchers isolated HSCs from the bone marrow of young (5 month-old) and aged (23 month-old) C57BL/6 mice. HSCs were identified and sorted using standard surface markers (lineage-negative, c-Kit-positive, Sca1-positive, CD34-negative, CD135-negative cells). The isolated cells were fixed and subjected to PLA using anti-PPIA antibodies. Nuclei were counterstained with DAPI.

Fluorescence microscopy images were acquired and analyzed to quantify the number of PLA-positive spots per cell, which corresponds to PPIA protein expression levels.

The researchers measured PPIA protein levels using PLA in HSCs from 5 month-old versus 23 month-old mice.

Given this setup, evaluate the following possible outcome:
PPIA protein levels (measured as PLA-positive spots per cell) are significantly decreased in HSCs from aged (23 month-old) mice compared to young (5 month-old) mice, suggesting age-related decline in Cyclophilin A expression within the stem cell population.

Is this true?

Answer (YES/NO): YES